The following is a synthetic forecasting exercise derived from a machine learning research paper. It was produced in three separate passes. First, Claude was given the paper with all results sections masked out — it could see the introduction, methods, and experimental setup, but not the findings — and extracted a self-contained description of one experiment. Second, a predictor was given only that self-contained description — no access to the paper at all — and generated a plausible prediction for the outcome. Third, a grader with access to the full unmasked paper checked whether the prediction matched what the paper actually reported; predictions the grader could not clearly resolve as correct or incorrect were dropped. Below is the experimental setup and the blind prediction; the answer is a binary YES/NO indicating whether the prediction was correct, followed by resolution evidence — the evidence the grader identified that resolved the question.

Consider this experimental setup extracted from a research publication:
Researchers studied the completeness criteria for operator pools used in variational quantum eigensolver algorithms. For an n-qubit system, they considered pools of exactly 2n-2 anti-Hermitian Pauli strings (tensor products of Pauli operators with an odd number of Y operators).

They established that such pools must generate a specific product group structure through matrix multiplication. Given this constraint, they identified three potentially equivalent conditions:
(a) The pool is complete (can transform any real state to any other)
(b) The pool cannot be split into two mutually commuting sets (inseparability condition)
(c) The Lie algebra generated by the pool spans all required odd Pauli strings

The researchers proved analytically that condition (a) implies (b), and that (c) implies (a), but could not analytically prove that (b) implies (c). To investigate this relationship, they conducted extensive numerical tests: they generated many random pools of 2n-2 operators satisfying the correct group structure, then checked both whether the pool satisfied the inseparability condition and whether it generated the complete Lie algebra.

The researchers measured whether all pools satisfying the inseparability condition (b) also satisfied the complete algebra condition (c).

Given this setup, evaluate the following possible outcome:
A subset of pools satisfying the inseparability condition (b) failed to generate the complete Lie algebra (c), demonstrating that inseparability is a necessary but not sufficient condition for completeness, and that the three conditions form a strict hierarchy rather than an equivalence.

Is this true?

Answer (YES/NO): NO